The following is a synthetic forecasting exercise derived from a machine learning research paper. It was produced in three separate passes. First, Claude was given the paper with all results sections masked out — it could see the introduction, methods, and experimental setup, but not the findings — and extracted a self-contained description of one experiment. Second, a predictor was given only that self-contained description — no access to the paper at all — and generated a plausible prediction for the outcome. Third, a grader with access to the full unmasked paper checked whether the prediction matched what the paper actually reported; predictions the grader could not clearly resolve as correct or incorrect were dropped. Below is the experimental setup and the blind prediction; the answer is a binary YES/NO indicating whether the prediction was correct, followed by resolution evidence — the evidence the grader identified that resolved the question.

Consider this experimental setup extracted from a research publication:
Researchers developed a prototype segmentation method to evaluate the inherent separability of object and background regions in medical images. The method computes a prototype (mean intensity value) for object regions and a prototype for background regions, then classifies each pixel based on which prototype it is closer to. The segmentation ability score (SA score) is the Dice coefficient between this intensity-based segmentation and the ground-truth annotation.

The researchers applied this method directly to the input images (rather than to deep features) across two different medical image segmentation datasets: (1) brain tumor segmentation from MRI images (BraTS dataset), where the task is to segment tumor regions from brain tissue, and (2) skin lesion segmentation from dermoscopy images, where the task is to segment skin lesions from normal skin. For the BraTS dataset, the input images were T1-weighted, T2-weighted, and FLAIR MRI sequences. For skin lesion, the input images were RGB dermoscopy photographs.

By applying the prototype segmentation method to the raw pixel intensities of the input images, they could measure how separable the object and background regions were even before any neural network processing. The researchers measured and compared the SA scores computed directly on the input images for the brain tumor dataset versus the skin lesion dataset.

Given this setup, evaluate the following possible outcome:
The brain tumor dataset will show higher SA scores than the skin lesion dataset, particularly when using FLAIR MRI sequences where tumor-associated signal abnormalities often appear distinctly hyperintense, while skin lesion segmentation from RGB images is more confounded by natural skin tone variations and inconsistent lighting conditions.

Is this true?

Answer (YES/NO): NO